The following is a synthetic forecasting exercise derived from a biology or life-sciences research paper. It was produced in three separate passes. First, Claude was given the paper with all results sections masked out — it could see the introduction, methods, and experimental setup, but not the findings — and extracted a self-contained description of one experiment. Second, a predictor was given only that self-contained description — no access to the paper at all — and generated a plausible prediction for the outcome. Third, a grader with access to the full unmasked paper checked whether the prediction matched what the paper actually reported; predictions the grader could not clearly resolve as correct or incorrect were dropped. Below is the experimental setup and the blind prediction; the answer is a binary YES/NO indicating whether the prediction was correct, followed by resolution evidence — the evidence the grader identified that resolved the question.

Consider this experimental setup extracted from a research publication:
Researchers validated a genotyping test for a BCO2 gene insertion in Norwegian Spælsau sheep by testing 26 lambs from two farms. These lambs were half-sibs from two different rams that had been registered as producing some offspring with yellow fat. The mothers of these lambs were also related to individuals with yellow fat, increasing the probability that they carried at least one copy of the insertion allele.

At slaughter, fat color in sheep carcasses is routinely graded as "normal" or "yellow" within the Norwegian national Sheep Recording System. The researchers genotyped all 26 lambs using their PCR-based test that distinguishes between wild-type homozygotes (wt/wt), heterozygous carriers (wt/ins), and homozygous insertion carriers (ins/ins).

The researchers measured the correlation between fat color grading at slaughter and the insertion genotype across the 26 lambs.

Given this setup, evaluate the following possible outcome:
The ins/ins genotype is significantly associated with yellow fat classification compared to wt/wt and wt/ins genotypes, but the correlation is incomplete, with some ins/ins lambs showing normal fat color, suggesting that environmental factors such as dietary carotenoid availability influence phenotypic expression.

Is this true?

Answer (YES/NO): NO